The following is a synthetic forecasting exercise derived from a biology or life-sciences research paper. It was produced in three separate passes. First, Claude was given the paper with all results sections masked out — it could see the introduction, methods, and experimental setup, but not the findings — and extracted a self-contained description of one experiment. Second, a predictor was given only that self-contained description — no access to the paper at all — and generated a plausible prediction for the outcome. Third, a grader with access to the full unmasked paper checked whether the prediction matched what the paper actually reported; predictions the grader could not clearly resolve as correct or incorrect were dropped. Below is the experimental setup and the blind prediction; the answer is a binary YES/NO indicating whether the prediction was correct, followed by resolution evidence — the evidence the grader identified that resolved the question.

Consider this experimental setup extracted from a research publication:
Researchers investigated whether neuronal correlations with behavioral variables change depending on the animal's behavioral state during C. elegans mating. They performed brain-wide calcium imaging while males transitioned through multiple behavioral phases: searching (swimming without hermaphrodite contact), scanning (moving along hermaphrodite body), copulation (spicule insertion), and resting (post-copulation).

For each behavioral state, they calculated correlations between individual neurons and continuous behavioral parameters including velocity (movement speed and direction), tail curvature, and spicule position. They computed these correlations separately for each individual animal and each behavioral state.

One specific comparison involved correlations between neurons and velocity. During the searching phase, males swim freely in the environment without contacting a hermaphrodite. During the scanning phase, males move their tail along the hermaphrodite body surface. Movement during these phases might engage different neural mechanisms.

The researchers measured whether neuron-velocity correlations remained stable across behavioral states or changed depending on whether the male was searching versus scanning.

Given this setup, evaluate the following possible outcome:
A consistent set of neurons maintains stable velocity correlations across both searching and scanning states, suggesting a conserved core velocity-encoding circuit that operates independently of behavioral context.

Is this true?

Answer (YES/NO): NO